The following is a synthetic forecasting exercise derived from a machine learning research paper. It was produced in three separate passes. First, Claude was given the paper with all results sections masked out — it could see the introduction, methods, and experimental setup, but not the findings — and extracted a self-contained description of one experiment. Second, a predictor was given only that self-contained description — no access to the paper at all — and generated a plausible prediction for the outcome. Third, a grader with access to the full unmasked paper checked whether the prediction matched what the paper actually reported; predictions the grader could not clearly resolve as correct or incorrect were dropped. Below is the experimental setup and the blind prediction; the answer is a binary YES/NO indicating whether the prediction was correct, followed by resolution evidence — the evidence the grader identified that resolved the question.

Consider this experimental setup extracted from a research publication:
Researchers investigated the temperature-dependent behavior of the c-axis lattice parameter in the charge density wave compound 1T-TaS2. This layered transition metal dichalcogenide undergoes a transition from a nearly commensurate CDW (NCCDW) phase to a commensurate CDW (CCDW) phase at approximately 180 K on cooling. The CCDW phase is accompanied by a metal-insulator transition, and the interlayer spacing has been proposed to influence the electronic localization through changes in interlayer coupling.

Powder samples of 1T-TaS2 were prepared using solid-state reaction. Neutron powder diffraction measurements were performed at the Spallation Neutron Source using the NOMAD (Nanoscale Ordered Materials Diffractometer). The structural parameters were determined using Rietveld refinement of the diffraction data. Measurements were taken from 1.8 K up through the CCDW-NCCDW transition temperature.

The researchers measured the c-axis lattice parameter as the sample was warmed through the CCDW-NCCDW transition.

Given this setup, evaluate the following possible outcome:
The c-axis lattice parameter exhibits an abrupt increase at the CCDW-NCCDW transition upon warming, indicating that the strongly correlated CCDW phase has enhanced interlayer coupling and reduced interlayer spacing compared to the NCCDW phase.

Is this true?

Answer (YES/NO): NO